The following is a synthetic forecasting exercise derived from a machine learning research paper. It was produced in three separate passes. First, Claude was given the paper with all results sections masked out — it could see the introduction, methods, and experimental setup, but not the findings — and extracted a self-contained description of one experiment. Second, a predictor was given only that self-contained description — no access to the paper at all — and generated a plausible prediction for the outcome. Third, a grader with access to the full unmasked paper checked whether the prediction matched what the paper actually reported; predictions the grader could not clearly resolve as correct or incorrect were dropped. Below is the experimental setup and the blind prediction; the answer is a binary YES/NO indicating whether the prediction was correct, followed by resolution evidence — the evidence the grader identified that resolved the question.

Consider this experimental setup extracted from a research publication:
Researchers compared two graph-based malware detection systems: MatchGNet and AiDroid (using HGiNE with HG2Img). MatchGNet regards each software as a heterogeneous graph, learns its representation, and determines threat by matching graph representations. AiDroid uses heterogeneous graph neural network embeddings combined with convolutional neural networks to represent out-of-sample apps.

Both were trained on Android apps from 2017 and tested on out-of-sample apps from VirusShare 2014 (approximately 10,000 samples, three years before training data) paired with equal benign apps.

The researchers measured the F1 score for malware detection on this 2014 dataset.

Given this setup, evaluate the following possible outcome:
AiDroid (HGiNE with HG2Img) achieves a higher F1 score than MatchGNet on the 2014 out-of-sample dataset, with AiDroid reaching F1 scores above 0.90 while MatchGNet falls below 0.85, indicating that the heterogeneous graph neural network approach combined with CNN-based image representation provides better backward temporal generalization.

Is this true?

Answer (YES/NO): NO